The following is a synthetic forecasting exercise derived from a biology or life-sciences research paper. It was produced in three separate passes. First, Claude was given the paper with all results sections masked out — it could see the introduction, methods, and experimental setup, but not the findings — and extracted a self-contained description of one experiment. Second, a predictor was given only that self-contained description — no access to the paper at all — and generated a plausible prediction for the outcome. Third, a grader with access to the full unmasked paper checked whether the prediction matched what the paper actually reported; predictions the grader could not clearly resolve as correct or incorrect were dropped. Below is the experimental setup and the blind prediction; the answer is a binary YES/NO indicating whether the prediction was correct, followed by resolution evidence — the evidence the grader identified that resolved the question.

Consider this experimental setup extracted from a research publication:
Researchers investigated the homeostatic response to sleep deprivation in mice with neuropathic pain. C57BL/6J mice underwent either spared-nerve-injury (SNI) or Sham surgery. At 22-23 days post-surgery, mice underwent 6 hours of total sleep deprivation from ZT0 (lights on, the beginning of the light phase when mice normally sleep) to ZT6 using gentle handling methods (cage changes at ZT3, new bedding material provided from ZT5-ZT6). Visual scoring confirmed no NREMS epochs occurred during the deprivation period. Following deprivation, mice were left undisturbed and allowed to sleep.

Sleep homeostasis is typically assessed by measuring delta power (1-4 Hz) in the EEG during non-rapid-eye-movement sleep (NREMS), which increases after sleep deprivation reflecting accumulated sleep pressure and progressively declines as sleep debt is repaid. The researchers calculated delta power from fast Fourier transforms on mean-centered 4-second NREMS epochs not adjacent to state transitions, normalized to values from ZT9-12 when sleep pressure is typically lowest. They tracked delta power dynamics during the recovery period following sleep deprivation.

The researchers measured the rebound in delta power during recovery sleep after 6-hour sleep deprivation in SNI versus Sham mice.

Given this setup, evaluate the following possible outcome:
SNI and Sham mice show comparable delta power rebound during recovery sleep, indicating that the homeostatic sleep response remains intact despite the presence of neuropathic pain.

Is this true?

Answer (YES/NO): YES